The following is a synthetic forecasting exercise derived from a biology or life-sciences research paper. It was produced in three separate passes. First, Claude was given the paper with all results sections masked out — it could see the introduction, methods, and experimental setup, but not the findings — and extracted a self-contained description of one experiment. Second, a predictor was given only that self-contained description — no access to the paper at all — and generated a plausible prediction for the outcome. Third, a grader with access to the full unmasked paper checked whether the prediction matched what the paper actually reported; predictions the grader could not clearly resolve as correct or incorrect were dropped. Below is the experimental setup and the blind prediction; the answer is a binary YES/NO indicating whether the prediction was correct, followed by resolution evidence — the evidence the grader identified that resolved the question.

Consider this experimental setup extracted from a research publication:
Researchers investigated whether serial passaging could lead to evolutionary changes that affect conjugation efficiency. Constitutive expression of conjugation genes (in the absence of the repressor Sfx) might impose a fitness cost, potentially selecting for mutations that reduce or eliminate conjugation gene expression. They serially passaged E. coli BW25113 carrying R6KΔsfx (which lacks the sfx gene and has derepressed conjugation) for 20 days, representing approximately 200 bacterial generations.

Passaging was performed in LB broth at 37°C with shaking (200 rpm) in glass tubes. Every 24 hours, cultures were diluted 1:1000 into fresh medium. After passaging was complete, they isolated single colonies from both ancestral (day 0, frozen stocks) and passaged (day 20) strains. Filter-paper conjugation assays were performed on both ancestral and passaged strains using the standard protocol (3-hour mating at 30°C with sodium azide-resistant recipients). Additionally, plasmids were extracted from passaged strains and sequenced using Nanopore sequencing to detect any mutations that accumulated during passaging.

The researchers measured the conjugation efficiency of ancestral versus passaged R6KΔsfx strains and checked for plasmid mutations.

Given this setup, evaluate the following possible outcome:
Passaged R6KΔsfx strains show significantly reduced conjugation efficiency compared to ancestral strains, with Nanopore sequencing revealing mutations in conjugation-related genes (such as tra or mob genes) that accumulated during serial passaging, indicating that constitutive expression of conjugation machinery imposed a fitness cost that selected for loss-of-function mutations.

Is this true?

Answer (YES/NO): NO